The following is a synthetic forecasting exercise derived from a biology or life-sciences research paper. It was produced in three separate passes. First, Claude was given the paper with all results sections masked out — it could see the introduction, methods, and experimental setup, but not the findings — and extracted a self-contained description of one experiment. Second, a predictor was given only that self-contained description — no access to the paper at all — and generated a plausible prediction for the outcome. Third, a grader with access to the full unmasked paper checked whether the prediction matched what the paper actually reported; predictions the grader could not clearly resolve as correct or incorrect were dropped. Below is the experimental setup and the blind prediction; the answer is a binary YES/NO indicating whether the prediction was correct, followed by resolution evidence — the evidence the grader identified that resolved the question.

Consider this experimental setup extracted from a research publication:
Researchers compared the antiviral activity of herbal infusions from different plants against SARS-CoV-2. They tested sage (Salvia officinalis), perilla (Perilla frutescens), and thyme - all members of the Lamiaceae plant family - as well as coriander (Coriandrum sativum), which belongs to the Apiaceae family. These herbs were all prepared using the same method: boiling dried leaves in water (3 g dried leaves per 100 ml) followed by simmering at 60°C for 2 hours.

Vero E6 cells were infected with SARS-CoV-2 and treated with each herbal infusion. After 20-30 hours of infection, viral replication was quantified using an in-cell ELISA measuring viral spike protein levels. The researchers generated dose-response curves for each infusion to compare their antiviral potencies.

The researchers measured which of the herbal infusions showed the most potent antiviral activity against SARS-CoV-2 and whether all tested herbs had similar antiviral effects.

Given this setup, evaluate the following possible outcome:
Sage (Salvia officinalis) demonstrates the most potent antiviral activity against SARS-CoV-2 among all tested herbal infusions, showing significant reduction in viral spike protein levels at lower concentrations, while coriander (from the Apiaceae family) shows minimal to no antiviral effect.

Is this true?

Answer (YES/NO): NO